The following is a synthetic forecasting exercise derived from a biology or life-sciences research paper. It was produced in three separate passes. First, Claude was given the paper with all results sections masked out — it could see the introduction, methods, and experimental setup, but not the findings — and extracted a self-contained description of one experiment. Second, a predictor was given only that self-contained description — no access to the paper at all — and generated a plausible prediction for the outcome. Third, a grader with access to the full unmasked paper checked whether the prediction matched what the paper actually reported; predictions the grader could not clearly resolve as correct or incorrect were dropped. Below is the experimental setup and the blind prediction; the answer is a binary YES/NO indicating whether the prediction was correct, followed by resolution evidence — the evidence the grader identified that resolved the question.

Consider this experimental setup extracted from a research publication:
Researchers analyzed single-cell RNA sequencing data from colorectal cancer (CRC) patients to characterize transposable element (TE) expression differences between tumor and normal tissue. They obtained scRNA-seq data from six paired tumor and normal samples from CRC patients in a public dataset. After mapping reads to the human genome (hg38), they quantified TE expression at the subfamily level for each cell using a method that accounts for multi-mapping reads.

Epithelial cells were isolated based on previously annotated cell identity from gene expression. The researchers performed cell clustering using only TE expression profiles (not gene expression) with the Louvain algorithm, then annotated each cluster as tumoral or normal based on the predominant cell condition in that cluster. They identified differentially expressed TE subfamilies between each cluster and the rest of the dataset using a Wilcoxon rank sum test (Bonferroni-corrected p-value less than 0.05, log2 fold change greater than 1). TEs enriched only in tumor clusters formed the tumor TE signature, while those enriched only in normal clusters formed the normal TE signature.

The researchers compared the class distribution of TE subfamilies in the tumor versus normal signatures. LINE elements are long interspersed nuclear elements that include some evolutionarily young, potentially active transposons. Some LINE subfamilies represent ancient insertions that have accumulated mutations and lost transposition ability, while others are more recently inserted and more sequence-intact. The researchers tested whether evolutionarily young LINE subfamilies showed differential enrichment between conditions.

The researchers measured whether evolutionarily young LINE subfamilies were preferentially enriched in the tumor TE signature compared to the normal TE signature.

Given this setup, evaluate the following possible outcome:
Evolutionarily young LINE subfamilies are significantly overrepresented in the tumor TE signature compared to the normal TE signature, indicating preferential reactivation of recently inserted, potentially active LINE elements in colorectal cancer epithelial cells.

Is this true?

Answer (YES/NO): YES